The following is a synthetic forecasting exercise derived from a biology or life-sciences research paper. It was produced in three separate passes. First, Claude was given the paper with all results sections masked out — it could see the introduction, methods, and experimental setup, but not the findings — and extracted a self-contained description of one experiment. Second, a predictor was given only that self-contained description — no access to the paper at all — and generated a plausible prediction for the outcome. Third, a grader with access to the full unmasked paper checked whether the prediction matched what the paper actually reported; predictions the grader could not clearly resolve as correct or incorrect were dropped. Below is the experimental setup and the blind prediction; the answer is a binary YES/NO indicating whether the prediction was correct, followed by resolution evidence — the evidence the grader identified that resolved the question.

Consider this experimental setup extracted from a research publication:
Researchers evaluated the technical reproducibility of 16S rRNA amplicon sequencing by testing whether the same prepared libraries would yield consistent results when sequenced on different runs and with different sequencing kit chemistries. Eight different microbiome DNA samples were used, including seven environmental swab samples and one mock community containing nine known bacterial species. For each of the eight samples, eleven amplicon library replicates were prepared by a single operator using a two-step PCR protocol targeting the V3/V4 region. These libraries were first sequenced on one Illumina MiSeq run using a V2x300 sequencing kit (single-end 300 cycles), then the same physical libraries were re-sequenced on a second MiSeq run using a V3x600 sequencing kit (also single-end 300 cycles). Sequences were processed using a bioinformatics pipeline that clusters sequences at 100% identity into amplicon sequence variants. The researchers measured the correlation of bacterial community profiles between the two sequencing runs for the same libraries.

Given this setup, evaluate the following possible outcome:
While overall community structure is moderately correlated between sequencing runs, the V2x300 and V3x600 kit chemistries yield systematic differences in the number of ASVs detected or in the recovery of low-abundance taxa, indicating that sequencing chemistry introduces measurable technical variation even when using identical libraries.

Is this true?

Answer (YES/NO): NO